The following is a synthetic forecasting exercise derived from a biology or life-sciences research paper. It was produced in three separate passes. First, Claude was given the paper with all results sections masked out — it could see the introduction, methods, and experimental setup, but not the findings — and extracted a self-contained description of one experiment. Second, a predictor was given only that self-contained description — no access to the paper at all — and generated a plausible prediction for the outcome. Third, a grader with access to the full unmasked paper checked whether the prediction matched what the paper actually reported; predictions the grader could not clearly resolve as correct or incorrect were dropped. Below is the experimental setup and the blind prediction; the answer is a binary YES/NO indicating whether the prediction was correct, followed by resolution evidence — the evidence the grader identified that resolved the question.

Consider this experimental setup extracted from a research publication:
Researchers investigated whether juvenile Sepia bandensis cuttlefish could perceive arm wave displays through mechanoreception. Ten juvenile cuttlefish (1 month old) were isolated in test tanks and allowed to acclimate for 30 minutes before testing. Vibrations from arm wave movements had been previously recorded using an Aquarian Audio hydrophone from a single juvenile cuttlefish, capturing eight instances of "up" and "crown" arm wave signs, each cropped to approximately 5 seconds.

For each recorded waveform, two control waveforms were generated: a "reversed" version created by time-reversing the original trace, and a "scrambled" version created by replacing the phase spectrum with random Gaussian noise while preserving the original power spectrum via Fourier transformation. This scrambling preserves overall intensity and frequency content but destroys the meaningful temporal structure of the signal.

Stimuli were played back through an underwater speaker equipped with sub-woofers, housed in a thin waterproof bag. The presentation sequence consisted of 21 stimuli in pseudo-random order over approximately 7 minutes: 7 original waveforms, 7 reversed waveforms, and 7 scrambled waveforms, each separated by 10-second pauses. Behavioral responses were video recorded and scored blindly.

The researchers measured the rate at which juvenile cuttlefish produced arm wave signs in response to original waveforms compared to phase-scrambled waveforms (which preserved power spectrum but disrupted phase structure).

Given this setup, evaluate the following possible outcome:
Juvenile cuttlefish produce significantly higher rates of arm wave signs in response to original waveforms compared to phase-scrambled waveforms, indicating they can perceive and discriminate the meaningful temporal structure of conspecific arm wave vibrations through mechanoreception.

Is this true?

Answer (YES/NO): YES